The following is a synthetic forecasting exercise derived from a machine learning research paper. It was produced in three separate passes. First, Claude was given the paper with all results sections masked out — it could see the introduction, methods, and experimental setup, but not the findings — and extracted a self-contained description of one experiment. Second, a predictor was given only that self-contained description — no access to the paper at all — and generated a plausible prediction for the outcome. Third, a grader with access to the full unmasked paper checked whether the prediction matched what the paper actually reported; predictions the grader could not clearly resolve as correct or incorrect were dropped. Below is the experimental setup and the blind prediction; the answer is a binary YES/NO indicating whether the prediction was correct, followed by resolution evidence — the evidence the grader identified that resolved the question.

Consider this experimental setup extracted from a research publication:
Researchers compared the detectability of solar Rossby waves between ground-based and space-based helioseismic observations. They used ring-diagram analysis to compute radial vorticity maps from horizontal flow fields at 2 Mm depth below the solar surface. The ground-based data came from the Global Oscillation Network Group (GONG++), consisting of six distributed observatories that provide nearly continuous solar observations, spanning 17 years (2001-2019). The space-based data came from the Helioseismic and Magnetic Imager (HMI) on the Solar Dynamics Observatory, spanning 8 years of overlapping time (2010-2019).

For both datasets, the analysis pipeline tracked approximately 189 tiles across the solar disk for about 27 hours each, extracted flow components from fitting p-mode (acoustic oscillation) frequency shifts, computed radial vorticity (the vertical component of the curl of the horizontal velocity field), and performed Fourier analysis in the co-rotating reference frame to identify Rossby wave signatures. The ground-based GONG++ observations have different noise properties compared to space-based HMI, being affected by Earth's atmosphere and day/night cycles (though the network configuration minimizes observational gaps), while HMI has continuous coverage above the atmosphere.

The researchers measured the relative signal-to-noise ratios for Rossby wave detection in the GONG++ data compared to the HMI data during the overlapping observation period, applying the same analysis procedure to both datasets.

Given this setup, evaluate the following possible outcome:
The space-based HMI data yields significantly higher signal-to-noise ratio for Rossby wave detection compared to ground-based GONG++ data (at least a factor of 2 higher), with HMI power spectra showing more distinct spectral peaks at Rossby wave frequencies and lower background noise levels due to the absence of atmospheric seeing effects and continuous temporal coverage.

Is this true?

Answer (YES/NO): NO